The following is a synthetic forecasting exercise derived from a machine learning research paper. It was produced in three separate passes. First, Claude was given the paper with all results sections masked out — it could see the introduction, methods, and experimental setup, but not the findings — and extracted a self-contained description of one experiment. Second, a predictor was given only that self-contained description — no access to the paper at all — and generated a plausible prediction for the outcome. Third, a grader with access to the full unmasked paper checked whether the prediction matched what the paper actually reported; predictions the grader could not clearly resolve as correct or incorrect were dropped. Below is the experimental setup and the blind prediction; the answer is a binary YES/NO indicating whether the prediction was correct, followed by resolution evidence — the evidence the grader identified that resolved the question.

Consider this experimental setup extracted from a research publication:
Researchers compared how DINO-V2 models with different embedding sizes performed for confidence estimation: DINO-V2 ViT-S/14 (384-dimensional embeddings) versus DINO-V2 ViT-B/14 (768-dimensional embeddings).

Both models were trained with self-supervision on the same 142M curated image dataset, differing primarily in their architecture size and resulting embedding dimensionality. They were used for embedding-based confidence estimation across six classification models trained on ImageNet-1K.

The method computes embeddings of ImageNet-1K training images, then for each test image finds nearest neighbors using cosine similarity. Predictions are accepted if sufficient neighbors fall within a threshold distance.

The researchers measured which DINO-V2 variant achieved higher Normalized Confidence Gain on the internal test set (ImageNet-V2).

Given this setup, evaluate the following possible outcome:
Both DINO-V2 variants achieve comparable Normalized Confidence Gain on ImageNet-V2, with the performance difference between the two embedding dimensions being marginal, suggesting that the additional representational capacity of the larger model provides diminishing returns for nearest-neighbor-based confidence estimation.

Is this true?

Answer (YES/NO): NO